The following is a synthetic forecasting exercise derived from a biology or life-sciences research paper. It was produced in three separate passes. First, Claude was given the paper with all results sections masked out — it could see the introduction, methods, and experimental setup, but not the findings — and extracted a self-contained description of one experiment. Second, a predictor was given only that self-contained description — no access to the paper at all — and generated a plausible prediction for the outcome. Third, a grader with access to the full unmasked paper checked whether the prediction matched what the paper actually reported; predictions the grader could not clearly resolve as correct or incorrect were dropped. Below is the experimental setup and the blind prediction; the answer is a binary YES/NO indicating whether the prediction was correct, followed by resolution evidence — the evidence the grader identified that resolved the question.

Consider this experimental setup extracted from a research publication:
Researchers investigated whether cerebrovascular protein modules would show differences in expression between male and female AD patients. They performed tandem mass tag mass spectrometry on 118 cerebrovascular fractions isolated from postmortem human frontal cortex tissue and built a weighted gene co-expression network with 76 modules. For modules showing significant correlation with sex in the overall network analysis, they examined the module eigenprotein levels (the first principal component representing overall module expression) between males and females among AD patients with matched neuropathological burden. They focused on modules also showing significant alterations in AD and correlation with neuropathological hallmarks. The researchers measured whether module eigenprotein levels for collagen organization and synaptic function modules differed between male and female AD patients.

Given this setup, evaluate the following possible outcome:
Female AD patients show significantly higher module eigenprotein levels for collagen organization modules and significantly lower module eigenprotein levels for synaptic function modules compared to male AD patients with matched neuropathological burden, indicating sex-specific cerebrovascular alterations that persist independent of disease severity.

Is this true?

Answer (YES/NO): NO